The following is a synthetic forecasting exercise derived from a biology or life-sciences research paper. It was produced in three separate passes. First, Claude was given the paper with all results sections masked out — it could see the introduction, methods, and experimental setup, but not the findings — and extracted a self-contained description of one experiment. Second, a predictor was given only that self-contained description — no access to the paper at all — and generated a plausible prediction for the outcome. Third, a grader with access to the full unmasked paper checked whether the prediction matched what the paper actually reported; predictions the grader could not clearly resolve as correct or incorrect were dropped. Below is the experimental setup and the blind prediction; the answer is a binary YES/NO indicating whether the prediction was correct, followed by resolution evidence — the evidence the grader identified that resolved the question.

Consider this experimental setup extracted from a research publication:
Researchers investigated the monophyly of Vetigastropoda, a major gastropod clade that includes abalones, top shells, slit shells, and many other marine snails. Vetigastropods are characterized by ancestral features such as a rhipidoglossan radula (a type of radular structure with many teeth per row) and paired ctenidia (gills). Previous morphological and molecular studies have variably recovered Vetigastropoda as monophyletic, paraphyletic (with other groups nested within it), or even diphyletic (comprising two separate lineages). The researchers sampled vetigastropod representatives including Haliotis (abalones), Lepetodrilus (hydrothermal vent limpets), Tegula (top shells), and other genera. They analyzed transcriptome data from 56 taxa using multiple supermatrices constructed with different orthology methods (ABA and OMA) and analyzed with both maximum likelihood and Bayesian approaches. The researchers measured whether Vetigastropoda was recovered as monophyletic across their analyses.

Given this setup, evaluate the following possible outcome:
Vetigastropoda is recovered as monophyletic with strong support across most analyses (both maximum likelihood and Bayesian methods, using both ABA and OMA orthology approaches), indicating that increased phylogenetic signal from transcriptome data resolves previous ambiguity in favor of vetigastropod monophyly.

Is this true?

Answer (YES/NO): YES